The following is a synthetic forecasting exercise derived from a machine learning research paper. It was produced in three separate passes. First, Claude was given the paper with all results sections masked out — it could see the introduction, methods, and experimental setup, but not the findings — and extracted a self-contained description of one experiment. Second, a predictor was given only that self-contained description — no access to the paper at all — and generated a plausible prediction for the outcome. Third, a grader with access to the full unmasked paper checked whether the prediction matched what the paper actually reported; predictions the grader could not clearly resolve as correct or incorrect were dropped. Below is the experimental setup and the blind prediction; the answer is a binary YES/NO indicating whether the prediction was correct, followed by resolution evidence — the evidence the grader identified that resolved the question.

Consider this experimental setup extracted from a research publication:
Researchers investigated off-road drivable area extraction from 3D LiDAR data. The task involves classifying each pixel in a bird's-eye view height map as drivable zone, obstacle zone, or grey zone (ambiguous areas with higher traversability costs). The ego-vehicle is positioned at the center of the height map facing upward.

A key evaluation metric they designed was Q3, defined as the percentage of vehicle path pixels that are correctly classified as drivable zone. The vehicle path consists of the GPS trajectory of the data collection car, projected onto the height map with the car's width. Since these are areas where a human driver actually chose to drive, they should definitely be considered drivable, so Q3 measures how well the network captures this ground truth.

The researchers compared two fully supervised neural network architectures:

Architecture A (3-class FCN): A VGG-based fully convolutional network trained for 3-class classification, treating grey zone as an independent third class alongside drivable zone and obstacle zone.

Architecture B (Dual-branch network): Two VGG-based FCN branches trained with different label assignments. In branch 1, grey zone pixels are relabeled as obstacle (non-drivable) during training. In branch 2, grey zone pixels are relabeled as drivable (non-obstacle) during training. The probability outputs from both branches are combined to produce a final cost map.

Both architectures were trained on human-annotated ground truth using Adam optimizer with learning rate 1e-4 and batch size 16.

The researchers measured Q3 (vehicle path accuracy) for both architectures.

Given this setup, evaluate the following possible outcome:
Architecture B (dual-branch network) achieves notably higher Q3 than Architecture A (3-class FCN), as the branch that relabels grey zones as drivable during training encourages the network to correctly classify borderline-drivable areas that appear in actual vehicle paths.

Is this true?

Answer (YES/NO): NO